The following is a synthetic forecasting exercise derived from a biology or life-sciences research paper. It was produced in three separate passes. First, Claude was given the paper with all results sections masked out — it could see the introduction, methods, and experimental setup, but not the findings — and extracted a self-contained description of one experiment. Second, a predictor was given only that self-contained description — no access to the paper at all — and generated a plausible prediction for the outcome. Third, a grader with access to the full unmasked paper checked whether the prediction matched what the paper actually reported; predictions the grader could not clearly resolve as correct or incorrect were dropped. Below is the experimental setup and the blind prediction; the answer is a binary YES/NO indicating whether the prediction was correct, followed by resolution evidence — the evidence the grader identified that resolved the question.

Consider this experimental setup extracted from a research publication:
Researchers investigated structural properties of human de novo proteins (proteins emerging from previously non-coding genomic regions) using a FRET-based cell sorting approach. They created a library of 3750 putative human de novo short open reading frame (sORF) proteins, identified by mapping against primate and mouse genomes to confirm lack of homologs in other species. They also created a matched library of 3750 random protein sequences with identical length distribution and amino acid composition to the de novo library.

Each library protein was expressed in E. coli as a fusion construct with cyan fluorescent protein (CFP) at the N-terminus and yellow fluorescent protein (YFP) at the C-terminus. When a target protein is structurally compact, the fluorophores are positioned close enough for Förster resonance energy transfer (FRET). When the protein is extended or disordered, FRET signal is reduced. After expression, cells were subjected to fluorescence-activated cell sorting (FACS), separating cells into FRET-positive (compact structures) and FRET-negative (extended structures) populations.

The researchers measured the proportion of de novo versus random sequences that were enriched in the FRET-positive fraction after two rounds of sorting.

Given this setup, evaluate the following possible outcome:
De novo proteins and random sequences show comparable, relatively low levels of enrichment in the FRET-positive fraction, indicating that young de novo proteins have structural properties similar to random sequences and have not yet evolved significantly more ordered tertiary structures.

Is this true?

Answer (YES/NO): YES